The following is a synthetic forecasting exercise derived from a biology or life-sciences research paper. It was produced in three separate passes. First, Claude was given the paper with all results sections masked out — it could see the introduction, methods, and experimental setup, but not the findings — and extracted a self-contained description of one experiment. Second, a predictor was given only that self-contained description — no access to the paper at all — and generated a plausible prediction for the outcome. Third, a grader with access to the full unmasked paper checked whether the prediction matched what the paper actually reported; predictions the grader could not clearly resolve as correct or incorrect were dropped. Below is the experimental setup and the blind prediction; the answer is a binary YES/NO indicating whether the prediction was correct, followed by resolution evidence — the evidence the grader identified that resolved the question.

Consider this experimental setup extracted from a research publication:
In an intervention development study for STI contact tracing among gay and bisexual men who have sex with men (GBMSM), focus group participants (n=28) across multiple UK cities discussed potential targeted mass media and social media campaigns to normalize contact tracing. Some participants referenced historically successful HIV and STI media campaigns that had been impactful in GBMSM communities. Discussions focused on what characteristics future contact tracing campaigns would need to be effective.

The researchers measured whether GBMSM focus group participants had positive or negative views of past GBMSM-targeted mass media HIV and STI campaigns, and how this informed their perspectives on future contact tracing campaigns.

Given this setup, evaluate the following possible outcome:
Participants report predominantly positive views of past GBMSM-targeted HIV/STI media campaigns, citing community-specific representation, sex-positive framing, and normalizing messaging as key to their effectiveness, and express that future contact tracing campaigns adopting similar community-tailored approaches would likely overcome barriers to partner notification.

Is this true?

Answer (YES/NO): NO